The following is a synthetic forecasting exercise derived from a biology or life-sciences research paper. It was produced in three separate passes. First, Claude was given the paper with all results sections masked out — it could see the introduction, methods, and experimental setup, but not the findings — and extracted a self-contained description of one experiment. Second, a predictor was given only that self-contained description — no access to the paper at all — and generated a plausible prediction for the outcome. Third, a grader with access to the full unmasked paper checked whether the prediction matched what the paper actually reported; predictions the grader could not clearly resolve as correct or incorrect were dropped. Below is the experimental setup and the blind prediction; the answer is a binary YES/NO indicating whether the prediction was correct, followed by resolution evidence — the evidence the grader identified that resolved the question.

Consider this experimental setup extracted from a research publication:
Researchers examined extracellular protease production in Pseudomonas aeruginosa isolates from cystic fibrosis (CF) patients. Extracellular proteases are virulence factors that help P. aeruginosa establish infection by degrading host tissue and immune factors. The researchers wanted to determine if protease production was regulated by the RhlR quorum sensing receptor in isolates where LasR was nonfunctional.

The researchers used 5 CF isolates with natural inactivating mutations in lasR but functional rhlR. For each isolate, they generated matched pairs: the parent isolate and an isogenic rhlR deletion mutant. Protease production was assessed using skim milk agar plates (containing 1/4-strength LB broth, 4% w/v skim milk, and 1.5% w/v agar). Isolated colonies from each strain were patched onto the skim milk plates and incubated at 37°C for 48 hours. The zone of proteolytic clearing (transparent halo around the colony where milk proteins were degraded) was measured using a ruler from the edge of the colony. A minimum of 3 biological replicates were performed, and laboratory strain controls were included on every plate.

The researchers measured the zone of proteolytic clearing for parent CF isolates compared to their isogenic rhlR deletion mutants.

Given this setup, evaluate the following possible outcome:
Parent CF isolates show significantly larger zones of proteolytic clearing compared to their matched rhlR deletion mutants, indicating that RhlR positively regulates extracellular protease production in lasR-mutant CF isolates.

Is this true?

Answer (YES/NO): YES